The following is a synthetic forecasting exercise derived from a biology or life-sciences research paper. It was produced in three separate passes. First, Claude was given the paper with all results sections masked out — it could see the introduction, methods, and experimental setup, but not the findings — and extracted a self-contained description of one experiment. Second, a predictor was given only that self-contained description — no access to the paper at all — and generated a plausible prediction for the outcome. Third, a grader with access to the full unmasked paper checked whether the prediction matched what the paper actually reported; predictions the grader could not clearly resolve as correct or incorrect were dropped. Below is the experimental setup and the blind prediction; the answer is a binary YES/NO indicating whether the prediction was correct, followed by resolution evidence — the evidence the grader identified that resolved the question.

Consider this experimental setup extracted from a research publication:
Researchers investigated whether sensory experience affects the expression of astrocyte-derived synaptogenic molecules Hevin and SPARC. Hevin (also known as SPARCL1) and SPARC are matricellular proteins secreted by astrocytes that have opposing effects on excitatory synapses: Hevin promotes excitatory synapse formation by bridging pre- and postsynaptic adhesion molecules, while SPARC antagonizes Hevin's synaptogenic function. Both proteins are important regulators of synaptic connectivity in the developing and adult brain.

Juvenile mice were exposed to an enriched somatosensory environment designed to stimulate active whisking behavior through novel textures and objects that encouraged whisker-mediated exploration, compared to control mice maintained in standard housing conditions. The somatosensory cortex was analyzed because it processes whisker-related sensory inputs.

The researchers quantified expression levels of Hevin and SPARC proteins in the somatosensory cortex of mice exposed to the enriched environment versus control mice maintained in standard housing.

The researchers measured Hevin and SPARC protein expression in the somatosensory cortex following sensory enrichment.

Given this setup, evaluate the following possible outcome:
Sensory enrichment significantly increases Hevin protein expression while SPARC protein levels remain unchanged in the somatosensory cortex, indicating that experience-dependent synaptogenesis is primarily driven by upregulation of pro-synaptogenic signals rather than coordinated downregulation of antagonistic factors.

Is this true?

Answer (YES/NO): NO